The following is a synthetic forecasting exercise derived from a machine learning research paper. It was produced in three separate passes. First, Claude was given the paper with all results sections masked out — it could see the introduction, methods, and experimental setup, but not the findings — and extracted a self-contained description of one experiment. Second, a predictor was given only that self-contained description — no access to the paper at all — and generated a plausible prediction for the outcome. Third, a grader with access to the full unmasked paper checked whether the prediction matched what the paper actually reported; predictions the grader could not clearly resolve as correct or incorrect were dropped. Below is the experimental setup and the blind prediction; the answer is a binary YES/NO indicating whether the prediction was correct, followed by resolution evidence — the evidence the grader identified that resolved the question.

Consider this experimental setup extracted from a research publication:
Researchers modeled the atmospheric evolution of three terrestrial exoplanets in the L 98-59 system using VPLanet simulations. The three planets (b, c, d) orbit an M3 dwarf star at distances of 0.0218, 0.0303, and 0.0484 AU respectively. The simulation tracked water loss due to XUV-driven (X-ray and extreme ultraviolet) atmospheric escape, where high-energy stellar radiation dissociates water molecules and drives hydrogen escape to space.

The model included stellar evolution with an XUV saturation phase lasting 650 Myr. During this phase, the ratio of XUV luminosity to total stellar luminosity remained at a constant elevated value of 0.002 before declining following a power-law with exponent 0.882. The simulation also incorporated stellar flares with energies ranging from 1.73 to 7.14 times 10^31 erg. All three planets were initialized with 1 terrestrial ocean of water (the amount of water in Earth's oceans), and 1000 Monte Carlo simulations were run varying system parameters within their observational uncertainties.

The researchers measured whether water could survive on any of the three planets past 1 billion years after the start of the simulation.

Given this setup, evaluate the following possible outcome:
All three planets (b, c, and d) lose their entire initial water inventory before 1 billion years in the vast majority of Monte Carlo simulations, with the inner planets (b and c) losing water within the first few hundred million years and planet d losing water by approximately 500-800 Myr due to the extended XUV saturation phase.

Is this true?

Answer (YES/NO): NO